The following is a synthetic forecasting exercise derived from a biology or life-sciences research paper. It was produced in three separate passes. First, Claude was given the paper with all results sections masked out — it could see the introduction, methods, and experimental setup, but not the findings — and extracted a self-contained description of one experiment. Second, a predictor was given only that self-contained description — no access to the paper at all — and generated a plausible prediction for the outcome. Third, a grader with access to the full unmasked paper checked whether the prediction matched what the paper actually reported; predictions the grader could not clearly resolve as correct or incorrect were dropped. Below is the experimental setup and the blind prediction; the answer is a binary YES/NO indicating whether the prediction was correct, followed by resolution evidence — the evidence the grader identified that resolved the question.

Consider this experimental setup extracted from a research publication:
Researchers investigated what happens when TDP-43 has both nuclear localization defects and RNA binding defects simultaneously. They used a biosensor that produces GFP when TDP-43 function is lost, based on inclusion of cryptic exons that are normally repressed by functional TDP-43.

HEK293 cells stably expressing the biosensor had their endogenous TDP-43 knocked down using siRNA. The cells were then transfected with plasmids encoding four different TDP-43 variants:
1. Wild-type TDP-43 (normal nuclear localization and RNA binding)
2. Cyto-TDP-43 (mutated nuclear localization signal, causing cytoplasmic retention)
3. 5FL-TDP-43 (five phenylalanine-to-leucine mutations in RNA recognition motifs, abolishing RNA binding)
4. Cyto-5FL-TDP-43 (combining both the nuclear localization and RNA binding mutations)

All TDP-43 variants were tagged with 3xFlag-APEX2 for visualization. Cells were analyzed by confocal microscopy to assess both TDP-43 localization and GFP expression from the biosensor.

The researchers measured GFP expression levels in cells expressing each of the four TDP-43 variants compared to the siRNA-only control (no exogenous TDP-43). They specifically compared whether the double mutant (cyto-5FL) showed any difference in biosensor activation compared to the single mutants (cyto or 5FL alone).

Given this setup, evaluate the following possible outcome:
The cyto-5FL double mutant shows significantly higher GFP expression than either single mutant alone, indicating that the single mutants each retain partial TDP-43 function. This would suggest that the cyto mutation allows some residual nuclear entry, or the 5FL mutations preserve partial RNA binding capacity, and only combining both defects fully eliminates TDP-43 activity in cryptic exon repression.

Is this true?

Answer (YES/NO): NO